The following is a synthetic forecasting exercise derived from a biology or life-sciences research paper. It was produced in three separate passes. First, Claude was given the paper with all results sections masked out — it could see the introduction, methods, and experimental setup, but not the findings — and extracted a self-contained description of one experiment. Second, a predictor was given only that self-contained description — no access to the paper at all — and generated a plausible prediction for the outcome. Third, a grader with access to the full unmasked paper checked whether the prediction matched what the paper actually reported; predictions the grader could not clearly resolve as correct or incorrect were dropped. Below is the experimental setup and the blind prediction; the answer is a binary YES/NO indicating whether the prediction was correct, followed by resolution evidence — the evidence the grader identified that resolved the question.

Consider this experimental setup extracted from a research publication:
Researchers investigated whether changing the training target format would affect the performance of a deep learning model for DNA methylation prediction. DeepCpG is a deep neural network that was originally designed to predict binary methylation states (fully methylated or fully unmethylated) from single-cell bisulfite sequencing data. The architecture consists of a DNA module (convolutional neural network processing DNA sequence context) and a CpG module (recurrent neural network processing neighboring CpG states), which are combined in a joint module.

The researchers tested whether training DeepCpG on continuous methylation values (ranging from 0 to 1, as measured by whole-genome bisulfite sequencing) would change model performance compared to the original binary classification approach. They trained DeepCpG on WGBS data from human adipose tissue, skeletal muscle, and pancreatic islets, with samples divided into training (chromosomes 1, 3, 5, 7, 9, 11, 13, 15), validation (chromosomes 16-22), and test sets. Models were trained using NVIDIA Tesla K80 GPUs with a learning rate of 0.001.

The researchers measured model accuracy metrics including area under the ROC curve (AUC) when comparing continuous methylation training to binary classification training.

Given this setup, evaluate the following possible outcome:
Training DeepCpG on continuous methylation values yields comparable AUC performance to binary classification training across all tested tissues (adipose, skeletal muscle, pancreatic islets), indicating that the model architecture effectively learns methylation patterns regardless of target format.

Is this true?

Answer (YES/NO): YES